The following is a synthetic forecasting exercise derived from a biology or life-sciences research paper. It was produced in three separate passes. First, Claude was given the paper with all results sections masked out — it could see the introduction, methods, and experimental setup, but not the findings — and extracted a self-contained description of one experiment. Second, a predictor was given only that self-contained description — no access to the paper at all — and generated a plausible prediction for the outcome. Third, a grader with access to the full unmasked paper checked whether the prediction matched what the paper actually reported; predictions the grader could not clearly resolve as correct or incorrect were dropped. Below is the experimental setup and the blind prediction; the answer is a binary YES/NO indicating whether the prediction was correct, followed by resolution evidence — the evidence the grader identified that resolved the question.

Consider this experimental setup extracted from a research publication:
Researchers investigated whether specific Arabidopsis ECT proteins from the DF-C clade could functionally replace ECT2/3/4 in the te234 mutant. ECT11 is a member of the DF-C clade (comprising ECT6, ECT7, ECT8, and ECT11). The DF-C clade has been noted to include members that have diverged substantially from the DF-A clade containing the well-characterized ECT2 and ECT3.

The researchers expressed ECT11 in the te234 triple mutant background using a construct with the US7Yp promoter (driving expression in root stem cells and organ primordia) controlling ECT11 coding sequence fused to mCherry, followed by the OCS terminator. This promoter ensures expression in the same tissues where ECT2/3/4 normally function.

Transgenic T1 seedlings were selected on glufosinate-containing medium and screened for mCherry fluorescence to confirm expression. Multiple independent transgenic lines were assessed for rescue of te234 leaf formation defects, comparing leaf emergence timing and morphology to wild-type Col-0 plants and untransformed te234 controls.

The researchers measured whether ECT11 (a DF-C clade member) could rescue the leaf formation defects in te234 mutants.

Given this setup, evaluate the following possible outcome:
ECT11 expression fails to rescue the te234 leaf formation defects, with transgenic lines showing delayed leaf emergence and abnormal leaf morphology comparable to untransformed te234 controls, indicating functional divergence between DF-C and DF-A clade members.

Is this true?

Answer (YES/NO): NO